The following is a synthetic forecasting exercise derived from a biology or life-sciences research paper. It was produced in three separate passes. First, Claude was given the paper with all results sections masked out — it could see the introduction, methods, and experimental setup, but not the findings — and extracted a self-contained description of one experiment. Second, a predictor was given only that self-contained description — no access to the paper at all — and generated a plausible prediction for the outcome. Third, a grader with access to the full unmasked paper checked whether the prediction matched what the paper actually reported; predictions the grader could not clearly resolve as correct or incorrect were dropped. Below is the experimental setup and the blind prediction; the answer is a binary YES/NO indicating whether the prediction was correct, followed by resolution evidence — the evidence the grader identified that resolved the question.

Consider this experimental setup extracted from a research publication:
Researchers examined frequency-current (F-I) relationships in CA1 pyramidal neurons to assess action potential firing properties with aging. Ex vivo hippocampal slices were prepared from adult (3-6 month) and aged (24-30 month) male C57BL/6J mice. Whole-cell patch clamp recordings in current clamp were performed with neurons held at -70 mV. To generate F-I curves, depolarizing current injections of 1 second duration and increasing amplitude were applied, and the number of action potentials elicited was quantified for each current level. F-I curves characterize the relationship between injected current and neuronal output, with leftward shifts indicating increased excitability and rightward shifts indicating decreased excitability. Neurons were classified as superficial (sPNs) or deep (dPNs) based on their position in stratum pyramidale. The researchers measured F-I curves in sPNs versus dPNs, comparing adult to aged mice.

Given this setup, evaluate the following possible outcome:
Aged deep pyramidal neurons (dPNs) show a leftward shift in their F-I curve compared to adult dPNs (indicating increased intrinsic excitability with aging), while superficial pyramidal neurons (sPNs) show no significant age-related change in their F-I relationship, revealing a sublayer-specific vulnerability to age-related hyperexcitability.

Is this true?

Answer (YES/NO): NO